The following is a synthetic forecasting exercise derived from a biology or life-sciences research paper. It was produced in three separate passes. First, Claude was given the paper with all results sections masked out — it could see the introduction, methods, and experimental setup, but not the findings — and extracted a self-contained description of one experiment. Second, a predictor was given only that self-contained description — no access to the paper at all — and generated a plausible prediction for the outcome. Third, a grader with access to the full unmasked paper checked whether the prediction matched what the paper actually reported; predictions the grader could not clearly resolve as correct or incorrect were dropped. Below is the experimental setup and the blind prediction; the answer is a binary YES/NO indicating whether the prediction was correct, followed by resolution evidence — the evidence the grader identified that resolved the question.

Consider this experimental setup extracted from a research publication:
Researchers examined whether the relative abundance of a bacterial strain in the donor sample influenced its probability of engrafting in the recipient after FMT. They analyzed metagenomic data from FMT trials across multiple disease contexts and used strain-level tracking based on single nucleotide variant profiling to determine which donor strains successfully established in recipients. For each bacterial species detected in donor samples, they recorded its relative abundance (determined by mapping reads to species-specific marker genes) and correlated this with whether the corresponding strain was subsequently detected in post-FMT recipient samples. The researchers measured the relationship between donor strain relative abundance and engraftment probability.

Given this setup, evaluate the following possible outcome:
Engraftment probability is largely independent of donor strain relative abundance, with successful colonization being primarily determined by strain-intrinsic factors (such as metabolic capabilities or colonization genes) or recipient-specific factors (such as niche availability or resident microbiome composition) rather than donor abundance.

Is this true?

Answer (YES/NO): NO